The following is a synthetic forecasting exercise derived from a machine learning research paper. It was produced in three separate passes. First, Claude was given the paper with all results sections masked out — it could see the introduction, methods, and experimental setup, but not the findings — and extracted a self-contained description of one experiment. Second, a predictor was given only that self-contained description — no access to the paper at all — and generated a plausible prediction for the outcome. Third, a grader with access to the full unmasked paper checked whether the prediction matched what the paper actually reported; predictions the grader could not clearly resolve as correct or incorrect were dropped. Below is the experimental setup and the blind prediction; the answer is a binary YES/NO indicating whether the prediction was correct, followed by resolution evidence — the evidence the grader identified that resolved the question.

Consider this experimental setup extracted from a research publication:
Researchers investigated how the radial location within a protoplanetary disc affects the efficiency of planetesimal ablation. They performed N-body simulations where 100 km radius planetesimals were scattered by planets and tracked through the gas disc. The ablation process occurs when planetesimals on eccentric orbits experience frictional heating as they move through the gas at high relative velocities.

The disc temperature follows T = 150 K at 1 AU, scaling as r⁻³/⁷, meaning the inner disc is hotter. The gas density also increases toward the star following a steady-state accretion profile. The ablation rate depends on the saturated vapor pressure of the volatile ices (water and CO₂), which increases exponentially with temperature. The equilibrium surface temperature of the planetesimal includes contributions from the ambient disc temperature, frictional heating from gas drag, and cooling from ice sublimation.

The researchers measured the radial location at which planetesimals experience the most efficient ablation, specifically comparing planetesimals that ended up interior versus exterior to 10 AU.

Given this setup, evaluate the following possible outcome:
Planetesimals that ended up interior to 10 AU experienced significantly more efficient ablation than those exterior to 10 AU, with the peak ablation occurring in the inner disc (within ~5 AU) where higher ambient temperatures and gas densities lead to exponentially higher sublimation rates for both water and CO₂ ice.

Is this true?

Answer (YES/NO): NO